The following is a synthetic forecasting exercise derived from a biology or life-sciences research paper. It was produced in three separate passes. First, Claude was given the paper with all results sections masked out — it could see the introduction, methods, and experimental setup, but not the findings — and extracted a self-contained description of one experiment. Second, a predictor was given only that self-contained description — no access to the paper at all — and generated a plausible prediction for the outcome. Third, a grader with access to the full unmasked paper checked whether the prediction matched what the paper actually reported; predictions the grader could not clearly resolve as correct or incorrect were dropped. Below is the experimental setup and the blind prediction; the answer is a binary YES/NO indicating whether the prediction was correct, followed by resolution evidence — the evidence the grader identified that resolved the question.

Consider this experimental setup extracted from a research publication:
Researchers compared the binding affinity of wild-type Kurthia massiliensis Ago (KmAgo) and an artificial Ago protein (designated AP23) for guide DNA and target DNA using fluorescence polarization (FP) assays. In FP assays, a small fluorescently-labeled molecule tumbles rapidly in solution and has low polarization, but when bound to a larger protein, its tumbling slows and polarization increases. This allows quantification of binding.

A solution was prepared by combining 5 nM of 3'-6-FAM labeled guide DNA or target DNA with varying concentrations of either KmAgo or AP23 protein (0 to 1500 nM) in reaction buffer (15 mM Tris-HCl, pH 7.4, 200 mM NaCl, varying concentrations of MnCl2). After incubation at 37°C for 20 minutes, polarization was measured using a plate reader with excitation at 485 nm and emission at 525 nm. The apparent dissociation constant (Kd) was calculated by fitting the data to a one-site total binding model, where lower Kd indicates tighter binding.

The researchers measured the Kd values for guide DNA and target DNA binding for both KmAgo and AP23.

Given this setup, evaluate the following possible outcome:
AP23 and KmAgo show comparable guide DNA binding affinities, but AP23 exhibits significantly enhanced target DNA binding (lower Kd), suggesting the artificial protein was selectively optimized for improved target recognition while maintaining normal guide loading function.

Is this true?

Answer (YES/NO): NO